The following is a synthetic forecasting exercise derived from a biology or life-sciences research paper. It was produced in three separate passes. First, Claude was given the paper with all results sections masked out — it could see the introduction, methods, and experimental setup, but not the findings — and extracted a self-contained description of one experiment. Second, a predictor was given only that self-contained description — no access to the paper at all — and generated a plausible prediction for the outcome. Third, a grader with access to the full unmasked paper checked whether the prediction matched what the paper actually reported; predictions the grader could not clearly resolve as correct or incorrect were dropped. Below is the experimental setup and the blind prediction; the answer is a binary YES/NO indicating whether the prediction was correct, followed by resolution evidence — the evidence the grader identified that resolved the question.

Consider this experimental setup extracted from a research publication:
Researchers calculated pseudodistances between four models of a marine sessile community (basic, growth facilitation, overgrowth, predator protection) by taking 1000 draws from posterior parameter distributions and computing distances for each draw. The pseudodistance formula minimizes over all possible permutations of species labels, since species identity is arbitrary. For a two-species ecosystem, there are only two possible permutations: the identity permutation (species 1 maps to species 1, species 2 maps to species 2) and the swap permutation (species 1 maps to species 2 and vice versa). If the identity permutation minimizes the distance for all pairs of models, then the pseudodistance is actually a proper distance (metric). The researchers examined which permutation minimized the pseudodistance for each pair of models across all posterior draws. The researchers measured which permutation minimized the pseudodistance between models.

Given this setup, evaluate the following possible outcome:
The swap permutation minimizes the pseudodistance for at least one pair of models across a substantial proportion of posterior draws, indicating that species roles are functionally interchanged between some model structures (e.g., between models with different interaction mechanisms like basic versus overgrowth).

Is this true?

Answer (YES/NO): NO